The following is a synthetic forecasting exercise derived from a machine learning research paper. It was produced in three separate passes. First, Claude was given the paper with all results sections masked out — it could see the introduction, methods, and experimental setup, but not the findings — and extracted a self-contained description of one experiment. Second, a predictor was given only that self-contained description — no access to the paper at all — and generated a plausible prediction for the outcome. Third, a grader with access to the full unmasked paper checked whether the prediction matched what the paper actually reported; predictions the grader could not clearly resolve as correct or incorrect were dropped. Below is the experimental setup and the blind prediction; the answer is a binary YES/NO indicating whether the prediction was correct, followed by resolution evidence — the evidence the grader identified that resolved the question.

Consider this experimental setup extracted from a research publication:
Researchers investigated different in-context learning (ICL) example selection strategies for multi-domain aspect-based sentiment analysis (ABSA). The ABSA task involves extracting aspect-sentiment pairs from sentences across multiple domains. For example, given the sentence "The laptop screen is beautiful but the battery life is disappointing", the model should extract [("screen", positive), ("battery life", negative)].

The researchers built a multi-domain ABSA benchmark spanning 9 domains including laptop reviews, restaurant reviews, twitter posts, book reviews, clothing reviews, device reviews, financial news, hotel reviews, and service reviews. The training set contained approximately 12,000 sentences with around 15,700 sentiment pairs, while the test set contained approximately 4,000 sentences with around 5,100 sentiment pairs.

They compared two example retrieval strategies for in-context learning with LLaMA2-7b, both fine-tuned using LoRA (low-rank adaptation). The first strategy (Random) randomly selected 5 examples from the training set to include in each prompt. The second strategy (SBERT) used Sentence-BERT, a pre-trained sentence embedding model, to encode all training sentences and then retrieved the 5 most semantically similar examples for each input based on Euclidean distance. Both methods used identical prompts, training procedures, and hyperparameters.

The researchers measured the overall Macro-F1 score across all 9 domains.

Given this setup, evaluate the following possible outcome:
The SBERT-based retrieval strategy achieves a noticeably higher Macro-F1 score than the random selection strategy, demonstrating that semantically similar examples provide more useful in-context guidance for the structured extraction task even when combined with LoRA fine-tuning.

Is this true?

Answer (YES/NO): NO